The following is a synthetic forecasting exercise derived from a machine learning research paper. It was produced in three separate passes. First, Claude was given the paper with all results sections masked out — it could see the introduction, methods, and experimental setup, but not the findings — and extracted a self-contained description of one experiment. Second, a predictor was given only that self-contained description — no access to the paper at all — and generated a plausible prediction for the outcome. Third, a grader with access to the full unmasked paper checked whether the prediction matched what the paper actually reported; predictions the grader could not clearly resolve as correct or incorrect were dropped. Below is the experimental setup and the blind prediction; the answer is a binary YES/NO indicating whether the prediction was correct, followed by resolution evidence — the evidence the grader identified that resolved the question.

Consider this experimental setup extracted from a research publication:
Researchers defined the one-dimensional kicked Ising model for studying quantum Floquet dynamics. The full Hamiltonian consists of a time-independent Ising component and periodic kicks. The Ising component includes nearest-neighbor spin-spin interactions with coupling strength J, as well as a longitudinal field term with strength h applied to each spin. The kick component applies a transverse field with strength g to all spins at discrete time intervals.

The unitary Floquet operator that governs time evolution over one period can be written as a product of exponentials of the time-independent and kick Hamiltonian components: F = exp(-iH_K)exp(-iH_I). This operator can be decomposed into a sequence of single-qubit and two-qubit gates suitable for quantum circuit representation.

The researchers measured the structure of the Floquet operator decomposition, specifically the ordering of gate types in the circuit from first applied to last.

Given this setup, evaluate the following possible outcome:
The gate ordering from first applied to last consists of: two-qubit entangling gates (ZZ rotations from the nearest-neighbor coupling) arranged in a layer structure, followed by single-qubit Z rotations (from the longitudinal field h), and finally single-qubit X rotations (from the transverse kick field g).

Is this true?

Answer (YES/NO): YES